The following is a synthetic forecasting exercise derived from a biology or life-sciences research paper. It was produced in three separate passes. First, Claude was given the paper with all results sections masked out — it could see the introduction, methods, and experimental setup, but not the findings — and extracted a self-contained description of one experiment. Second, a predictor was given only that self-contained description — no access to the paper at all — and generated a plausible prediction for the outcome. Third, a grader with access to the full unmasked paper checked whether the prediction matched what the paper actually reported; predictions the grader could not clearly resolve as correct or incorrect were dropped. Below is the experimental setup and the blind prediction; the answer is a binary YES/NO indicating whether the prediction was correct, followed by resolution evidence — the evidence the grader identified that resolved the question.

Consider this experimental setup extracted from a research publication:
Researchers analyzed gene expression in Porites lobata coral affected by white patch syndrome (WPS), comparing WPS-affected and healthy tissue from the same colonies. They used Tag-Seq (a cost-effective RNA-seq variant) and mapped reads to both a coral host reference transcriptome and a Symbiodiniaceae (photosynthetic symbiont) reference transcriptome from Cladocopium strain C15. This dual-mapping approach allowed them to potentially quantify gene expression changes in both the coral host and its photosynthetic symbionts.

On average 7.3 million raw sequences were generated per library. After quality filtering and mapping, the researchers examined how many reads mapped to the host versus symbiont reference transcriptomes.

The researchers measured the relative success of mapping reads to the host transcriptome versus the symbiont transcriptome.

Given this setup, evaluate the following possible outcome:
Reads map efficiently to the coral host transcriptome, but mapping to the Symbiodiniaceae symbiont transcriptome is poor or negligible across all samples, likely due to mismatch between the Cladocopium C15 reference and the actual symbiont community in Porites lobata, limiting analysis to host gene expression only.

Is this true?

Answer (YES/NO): YES